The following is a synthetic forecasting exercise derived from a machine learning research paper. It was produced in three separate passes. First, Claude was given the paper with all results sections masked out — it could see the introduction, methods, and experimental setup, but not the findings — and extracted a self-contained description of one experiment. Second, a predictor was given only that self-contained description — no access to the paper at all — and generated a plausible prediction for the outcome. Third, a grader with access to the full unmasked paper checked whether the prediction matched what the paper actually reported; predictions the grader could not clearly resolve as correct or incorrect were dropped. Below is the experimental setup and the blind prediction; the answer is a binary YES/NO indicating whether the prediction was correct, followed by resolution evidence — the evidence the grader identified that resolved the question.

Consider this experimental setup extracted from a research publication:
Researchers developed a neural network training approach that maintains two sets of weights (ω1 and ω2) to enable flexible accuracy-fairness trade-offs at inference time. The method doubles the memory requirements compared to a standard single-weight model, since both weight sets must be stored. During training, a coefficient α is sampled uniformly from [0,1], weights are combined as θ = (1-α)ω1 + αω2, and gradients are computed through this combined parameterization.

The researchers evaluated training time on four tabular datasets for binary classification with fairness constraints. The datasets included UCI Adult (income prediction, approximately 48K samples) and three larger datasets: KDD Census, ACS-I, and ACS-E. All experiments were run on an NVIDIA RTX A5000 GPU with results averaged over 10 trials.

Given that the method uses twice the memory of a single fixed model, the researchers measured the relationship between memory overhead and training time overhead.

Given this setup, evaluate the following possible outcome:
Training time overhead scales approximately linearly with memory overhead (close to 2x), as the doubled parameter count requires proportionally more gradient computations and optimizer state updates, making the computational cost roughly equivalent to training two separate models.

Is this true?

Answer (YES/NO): NO